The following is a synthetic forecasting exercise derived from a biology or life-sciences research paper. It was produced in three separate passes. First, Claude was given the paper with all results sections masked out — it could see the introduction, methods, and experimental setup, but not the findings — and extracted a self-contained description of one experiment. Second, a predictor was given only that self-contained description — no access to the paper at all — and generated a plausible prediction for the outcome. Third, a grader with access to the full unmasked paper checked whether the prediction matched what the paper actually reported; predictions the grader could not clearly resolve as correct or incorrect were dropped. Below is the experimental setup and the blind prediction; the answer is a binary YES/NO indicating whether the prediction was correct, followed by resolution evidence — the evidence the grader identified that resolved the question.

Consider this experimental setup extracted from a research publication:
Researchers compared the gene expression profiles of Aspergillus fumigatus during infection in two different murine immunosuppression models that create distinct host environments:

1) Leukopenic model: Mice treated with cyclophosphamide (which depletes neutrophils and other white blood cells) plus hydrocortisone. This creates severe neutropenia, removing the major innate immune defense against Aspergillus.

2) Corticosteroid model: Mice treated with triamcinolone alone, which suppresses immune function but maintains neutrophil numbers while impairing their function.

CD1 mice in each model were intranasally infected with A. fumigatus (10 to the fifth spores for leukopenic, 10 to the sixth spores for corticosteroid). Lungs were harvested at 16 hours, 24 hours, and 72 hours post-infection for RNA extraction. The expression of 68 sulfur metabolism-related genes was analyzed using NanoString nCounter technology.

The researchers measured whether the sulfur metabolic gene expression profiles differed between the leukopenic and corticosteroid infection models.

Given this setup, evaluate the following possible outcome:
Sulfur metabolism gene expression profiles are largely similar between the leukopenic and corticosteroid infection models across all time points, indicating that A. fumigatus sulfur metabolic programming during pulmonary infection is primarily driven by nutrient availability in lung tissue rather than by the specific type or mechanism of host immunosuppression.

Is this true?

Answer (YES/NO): NO